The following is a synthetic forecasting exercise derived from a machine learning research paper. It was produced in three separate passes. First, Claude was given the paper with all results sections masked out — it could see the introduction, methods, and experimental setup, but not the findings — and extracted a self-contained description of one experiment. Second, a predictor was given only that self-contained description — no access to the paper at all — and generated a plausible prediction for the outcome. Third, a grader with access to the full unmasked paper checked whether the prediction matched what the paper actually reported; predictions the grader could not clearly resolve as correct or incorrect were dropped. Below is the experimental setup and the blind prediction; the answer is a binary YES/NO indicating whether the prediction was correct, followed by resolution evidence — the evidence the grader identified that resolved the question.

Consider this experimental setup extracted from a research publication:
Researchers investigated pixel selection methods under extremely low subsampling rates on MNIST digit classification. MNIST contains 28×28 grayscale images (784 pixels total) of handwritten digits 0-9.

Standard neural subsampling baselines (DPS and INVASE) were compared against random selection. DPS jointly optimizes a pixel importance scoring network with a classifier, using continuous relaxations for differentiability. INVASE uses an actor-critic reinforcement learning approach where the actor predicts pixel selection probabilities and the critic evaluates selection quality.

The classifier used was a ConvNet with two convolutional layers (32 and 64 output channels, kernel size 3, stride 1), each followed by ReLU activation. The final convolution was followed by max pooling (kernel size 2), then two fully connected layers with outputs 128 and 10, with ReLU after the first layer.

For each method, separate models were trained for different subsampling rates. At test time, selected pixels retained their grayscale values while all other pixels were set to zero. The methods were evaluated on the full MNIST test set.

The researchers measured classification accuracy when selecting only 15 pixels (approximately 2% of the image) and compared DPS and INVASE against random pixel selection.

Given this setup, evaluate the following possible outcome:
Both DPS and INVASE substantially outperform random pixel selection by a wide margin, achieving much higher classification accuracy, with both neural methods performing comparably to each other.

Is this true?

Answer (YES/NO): NO